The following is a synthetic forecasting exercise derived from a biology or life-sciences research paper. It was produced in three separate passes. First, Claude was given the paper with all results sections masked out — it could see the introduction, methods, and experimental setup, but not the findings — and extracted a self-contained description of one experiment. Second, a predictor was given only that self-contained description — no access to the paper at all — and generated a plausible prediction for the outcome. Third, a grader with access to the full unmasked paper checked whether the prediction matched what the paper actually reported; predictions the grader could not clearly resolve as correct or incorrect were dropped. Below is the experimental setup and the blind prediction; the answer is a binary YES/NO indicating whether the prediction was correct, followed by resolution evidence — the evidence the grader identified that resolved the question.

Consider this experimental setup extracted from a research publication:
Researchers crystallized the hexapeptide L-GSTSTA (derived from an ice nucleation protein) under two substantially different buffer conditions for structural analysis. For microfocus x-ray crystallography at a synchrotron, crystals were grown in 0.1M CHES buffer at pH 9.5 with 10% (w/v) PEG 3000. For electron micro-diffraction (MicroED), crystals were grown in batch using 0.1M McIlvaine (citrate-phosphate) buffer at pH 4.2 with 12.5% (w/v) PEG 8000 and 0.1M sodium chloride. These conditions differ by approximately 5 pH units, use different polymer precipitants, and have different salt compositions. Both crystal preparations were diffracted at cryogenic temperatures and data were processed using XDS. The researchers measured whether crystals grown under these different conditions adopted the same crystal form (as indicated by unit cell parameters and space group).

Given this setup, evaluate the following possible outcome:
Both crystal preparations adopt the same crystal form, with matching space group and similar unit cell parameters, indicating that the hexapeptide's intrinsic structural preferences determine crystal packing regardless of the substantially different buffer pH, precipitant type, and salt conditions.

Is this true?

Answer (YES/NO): YES